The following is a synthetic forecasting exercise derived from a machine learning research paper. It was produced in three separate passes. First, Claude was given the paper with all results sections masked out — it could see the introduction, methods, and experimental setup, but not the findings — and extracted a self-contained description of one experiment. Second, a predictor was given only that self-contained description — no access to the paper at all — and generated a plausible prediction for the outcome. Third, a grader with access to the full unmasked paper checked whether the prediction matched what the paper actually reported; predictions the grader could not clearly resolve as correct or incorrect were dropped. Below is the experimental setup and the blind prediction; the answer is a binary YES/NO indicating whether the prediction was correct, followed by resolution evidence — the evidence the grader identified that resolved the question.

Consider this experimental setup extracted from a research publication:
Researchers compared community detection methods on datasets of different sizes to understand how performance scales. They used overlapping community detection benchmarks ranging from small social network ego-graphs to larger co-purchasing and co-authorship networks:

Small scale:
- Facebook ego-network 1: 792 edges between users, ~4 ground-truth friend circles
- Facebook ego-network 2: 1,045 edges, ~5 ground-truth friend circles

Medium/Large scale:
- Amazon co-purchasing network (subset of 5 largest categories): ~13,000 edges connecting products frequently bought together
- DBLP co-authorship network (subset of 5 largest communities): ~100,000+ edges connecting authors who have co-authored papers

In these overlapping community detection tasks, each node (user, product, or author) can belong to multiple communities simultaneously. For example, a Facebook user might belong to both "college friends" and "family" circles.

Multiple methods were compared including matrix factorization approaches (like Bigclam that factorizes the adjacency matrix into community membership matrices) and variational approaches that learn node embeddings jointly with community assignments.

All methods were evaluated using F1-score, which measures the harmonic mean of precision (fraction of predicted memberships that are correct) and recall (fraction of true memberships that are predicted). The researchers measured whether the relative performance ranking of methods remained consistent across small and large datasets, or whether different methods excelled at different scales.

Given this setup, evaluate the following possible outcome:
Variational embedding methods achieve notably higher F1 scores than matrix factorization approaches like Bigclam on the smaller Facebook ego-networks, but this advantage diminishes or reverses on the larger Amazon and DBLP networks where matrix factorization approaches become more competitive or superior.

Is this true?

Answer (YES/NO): NO